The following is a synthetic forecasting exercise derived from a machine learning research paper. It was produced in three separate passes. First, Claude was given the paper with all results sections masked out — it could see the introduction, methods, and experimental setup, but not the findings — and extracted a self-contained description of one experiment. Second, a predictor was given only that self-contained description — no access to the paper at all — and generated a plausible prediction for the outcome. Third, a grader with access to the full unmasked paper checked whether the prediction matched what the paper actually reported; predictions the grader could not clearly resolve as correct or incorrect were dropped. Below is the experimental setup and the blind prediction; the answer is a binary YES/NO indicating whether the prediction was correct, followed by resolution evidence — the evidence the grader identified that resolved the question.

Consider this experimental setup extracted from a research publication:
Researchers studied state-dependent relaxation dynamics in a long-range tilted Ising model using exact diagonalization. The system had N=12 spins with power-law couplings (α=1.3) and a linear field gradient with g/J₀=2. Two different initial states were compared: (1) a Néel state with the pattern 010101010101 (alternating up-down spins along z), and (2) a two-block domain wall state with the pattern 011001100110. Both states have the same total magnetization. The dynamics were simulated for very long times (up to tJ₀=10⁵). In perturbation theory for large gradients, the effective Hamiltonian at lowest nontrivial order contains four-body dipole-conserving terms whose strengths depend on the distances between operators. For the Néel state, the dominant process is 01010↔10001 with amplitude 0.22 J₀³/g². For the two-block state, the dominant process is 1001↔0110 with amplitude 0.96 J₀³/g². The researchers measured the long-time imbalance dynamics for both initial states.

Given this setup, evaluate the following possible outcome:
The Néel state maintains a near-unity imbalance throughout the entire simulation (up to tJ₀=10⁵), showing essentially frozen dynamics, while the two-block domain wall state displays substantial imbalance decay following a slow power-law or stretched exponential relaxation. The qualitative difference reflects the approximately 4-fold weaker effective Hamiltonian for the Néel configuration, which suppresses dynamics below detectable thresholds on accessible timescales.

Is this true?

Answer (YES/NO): NO